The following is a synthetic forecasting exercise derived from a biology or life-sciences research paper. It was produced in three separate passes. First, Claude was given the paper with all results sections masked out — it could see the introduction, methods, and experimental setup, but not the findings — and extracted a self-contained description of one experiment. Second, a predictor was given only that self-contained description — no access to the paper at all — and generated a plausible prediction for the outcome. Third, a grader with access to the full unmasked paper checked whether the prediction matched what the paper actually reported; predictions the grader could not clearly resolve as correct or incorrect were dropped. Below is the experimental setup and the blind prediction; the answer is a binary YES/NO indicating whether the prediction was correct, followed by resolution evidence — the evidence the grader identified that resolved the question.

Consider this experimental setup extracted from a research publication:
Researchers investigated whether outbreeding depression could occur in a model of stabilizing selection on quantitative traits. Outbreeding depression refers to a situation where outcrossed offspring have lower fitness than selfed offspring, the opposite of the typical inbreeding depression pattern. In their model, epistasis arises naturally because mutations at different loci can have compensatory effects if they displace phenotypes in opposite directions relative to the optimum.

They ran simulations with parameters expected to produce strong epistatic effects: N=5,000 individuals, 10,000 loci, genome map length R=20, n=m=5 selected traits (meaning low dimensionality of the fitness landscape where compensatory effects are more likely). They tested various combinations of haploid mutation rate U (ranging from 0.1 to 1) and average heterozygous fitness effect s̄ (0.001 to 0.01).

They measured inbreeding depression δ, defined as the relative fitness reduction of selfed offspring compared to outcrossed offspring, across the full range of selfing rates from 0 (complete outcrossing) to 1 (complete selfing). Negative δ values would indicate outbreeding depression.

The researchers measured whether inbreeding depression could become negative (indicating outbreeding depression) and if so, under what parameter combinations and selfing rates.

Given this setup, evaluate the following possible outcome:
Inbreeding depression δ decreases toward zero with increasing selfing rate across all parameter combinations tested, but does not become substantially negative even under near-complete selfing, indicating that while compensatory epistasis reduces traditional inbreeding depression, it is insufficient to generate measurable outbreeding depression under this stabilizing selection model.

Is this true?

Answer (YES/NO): NO